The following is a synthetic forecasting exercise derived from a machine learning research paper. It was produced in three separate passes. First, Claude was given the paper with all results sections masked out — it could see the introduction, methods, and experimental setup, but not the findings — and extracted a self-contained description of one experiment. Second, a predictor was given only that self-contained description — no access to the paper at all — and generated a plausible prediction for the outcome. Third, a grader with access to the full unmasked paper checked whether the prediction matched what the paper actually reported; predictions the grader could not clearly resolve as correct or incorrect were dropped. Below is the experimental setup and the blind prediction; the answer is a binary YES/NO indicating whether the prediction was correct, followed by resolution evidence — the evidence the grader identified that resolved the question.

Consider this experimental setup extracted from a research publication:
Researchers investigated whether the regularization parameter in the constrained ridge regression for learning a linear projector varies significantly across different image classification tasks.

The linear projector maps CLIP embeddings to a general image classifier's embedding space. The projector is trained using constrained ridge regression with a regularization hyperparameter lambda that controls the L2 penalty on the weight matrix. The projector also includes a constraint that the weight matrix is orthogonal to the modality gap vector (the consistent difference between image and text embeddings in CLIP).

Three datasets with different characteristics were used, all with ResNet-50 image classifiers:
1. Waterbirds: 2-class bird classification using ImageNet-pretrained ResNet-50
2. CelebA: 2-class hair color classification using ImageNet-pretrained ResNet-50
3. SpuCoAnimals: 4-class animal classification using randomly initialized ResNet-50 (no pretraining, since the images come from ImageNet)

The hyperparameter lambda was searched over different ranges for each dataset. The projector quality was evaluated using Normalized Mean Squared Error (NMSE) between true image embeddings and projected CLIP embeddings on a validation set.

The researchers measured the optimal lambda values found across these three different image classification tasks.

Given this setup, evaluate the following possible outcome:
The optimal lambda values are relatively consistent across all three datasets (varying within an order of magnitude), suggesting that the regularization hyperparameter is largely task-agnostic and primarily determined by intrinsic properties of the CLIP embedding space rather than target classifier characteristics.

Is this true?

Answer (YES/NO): NO